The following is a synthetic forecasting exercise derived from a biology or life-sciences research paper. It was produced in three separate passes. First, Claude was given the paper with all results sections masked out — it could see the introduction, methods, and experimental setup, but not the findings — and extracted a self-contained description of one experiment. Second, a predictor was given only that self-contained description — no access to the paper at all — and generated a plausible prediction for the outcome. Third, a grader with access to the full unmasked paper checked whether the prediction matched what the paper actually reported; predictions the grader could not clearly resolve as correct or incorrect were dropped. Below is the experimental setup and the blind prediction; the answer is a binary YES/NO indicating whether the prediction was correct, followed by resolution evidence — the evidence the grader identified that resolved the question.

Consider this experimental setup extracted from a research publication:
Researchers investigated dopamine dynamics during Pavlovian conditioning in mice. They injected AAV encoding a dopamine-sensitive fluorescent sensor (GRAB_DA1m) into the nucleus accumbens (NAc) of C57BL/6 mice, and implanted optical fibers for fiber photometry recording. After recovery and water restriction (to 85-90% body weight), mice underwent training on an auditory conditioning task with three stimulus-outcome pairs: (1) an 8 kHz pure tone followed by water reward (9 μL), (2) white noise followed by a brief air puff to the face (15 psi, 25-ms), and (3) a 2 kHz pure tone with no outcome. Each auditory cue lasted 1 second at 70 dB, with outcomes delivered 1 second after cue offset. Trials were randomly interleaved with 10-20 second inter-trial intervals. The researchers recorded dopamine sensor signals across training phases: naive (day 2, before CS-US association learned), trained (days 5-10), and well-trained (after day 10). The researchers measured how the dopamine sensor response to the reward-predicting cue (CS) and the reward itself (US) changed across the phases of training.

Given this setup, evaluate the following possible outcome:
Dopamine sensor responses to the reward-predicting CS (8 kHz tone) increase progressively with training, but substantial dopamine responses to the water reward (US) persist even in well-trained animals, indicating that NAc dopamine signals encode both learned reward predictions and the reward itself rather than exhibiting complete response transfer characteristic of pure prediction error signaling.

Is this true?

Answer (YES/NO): NO